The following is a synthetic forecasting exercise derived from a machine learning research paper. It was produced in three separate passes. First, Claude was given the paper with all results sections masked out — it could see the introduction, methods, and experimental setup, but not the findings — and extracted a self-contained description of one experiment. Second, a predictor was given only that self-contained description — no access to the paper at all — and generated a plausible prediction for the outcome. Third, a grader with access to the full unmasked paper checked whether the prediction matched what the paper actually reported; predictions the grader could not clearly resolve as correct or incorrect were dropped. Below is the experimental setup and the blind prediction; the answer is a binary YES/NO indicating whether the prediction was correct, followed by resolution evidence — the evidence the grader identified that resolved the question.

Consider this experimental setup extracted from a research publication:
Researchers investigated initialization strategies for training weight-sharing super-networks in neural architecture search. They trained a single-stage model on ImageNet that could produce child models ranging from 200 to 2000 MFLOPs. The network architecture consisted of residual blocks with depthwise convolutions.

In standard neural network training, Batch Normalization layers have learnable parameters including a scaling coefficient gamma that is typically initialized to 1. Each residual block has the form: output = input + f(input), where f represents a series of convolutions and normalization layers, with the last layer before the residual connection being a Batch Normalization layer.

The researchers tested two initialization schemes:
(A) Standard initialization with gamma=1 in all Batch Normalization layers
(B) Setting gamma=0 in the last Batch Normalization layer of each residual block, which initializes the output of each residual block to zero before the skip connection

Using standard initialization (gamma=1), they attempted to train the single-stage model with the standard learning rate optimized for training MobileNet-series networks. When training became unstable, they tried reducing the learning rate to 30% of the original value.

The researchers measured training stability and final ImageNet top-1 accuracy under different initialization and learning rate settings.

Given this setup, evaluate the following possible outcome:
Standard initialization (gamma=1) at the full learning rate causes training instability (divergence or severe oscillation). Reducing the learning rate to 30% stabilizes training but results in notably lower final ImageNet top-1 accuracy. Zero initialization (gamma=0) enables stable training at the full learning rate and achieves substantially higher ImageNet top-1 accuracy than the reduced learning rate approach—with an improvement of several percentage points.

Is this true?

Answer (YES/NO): NO